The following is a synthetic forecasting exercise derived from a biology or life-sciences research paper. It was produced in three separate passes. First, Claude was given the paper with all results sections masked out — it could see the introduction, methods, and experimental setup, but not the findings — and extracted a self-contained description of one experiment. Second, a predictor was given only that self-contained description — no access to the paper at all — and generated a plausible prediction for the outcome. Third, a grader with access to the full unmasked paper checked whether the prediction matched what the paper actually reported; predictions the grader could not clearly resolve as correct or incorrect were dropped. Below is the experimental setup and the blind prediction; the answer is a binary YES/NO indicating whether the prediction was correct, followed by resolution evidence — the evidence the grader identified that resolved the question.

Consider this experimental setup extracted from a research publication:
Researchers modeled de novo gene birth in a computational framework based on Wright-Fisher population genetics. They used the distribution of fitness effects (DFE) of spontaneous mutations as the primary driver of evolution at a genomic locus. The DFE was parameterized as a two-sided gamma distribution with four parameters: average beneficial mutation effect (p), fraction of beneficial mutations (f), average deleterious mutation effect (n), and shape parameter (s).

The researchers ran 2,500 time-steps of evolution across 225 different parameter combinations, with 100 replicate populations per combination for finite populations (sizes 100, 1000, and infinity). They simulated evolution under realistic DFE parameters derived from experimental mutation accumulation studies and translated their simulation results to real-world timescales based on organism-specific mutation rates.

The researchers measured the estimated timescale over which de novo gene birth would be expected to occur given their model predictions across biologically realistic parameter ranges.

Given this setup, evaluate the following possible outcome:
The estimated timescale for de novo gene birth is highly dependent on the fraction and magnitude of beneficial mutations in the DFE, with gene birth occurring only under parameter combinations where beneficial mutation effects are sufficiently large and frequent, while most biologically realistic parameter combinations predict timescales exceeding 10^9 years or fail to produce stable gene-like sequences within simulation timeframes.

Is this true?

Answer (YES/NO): NO